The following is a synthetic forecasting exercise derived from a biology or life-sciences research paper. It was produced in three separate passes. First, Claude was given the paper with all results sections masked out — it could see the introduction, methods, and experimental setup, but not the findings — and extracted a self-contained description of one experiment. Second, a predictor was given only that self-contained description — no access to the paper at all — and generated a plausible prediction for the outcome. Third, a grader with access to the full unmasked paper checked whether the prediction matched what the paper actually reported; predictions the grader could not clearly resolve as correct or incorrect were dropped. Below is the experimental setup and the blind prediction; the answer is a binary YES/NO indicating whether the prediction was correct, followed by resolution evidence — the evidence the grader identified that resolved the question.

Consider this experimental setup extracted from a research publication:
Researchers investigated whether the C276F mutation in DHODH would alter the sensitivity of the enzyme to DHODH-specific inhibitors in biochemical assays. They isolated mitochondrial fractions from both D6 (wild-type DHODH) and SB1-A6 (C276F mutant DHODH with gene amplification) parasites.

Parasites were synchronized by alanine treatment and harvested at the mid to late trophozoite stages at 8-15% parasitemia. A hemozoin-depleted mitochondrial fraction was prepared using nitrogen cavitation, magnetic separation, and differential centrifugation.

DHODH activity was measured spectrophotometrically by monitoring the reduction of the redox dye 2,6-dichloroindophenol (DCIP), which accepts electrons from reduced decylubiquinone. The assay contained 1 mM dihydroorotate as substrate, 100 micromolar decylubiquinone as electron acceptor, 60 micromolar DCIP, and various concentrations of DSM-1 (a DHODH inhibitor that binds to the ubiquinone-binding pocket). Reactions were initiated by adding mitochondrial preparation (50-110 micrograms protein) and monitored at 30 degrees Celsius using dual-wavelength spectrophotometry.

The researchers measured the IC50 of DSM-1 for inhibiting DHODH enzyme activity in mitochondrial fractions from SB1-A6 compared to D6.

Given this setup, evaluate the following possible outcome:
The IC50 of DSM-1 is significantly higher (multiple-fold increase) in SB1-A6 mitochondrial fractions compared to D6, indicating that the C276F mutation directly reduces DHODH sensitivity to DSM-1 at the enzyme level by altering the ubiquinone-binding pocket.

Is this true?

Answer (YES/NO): NO